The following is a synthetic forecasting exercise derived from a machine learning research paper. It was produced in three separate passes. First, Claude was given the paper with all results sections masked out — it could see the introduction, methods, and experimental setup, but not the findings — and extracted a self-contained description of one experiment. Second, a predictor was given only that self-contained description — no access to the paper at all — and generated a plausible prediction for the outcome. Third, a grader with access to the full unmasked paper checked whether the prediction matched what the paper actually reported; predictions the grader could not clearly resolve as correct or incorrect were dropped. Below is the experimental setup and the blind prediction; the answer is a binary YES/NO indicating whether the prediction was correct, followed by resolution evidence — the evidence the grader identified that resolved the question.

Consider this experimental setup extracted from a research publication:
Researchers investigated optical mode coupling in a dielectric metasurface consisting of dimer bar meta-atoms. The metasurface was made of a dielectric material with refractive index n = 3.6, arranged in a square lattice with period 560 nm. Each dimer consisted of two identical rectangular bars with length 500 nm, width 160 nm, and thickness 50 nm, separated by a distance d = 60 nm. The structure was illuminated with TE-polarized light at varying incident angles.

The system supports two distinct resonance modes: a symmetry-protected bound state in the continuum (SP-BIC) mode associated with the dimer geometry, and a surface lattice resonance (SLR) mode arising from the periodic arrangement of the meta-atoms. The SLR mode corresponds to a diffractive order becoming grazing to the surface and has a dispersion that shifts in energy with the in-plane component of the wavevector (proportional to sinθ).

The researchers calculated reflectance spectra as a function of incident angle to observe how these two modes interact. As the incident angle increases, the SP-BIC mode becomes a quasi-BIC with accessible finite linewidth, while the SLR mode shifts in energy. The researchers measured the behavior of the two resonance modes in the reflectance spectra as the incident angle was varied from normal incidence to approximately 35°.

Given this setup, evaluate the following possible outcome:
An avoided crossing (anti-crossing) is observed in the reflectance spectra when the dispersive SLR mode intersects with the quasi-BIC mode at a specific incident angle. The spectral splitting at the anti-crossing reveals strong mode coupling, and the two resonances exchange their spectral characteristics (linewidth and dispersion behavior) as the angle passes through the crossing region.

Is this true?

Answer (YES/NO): YES